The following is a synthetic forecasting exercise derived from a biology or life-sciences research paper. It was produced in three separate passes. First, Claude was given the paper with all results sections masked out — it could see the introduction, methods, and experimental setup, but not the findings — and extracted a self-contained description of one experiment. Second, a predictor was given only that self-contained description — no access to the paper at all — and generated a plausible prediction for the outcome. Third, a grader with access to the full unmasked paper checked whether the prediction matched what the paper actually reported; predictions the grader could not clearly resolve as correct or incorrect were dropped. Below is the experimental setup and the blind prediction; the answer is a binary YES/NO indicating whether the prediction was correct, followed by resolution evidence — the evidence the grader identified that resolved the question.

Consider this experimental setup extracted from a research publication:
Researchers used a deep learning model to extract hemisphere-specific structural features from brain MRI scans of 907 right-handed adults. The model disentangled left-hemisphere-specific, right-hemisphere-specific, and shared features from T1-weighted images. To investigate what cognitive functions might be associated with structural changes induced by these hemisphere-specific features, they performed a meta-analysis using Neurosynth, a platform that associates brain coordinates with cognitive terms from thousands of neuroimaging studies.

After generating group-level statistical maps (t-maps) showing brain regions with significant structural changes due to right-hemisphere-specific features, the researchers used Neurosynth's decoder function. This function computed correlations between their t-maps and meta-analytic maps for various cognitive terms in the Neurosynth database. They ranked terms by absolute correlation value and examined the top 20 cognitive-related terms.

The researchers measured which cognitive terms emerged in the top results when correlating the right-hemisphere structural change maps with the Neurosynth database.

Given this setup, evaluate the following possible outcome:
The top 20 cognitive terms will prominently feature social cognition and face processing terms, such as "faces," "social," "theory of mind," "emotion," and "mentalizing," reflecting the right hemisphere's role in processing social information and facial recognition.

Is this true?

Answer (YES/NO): NO